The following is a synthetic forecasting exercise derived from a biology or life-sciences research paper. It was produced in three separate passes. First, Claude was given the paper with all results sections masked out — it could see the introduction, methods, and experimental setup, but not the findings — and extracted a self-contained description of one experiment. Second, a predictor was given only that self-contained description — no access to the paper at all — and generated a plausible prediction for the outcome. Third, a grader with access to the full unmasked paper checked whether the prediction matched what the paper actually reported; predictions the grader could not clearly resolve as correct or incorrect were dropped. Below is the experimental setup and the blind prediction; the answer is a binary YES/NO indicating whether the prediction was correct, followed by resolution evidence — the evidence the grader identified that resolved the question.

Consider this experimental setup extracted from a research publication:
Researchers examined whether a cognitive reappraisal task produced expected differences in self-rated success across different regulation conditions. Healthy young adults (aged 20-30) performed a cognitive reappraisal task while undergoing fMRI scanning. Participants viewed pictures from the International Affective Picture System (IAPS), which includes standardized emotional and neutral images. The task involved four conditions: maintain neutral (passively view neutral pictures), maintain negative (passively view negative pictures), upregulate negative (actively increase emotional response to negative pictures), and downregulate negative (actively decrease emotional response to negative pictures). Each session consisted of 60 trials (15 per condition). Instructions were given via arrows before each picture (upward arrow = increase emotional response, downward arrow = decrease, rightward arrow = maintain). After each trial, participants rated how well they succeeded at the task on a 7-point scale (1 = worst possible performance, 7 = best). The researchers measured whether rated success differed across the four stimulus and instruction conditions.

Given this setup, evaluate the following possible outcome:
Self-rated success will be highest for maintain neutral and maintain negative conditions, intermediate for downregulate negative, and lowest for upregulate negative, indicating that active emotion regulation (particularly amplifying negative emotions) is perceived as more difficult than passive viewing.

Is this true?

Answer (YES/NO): NO